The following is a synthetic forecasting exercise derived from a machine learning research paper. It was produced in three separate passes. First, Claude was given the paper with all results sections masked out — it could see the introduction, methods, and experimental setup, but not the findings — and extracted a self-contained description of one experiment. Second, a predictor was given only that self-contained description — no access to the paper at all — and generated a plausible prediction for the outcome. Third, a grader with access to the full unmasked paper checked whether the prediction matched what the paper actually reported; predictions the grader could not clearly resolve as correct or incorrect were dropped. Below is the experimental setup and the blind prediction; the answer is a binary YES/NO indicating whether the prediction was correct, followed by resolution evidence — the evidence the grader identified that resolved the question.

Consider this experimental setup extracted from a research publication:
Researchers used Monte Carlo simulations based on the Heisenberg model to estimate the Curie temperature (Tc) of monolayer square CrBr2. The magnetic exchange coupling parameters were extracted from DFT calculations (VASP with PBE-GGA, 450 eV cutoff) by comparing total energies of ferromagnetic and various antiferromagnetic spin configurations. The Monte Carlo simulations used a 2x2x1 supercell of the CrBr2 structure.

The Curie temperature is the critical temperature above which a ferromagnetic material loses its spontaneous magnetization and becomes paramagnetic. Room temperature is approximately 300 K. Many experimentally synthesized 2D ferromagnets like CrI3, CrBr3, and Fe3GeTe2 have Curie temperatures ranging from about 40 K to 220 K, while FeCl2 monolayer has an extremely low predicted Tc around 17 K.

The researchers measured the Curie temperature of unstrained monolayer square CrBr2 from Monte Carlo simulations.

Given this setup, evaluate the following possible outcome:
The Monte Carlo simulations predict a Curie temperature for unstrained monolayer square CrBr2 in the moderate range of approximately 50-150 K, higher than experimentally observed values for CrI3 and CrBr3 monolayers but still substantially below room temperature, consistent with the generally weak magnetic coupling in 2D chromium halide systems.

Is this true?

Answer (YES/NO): NO